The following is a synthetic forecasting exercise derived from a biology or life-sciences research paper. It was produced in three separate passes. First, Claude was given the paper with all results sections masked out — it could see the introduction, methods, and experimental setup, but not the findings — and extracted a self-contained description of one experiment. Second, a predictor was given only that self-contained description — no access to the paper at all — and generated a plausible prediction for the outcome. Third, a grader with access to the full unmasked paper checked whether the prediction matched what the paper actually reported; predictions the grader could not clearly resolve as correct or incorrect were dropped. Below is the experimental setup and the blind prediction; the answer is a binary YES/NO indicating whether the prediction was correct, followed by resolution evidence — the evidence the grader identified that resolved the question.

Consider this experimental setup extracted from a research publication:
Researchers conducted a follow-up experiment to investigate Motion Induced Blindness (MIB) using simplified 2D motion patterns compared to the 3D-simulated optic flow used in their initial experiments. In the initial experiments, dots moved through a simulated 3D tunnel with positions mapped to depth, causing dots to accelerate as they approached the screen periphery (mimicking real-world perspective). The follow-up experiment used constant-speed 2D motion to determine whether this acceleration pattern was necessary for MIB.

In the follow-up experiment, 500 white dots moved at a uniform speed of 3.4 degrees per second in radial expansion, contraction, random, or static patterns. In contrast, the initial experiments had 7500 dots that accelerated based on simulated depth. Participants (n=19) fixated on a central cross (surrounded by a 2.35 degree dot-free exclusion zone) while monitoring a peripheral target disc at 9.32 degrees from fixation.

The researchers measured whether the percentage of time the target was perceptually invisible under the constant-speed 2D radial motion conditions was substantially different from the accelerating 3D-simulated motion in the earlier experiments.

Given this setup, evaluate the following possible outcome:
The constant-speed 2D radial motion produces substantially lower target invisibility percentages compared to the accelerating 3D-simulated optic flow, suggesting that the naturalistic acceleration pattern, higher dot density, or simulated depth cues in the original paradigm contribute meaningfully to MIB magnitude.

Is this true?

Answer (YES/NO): NO